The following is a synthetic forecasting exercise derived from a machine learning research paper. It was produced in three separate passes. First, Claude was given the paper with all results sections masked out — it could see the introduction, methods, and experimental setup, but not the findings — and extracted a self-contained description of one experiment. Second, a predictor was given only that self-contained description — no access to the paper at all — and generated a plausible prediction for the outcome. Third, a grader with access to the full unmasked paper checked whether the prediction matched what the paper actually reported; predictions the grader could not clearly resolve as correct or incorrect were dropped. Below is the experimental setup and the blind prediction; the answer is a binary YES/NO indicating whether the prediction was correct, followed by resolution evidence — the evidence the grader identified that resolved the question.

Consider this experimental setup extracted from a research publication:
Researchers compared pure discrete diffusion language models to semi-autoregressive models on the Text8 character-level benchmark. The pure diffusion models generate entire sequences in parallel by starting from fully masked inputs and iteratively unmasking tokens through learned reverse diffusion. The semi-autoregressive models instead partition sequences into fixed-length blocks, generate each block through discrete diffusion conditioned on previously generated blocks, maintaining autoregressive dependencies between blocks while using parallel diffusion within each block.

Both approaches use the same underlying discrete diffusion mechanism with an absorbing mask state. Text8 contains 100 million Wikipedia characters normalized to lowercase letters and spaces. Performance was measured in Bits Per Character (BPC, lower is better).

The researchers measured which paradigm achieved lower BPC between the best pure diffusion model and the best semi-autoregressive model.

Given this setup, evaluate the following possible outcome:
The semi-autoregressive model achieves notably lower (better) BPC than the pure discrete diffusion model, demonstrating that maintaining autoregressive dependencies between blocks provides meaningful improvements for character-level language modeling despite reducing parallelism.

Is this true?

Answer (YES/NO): YES